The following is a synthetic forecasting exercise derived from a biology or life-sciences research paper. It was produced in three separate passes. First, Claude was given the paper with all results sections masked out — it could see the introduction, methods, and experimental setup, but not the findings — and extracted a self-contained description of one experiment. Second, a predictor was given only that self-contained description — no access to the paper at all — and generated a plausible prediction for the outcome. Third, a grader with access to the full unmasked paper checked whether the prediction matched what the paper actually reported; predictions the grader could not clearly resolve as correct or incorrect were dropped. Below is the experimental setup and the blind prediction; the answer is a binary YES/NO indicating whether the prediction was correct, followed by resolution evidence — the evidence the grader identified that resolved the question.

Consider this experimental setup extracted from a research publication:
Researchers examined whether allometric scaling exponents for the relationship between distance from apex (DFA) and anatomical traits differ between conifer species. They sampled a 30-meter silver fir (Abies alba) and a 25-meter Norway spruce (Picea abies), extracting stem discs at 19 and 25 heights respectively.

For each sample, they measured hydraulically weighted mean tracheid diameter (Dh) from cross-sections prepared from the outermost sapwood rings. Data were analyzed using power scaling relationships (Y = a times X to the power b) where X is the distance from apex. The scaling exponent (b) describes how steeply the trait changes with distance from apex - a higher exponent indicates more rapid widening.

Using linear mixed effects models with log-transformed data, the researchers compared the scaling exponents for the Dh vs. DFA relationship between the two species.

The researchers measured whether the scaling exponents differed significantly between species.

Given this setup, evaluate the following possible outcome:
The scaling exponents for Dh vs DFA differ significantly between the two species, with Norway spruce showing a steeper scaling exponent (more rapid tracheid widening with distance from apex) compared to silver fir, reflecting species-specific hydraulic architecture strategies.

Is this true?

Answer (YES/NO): NO